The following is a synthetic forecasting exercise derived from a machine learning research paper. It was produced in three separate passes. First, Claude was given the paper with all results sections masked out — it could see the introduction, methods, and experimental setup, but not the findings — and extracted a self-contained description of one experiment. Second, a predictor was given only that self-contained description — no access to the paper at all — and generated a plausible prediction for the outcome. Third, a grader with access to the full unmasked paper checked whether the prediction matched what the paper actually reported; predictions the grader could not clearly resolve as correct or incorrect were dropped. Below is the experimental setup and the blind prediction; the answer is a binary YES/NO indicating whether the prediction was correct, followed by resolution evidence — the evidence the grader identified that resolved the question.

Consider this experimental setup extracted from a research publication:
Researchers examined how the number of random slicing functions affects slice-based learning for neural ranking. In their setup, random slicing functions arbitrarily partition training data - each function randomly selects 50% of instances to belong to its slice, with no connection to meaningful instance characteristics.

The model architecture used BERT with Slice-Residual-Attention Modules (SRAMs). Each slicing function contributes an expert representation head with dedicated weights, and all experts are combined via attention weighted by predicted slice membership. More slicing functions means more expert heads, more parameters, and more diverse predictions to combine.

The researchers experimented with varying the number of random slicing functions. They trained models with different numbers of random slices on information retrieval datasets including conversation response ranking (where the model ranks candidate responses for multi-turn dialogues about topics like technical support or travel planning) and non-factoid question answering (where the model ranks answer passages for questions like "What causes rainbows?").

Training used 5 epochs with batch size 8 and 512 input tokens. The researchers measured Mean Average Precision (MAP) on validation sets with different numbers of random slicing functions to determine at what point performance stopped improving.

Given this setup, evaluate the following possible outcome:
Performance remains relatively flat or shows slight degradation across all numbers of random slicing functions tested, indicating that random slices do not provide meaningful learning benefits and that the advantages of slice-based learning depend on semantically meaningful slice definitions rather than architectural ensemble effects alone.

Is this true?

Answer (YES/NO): NO